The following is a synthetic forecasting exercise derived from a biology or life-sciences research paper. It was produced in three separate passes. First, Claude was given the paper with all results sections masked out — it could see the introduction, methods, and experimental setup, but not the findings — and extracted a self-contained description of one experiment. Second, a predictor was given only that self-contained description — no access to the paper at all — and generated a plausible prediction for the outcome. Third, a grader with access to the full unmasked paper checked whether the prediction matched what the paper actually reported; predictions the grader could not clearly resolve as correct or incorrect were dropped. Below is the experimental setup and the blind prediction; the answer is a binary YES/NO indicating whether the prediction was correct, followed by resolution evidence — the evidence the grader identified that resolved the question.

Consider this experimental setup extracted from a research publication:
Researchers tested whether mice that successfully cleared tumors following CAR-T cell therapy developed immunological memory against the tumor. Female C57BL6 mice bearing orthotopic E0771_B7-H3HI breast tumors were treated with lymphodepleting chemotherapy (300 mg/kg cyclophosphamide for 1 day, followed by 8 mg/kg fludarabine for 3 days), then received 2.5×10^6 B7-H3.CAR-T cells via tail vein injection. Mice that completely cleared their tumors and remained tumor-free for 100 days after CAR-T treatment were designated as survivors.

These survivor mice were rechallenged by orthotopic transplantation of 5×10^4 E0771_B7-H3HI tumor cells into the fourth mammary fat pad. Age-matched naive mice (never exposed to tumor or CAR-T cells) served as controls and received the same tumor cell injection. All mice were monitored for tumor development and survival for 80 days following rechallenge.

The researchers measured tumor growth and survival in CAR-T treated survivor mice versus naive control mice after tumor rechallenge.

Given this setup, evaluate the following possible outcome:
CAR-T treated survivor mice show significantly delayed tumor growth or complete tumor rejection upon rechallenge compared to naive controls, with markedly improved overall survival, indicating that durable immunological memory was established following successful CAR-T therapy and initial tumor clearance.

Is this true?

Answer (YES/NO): YES